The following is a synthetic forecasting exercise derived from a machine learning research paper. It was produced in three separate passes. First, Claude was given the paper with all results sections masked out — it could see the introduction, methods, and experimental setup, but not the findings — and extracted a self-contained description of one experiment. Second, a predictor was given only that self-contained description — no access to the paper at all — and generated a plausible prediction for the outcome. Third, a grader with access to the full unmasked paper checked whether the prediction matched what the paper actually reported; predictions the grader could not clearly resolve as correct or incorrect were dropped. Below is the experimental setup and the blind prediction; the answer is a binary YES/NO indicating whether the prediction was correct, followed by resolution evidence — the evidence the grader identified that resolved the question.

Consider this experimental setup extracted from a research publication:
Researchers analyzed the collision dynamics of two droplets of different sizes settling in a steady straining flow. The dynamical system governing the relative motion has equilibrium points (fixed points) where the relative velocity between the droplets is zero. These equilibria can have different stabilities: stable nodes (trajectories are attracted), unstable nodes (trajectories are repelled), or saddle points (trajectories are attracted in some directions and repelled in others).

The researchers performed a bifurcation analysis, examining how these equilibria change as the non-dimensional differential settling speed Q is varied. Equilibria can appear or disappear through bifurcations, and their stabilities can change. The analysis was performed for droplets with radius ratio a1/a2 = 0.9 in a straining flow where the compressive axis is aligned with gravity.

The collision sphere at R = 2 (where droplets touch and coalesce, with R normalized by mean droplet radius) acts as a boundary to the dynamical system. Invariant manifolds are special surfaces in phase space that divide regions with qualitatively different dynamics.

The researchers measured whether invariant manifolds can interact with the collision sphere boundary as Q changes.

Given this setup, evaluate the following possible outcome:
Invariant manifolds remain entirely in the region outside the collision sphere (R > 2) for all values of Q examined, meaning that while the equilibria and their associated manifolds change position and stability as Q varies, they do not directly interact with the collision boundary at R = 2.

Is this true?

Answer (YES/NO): NO